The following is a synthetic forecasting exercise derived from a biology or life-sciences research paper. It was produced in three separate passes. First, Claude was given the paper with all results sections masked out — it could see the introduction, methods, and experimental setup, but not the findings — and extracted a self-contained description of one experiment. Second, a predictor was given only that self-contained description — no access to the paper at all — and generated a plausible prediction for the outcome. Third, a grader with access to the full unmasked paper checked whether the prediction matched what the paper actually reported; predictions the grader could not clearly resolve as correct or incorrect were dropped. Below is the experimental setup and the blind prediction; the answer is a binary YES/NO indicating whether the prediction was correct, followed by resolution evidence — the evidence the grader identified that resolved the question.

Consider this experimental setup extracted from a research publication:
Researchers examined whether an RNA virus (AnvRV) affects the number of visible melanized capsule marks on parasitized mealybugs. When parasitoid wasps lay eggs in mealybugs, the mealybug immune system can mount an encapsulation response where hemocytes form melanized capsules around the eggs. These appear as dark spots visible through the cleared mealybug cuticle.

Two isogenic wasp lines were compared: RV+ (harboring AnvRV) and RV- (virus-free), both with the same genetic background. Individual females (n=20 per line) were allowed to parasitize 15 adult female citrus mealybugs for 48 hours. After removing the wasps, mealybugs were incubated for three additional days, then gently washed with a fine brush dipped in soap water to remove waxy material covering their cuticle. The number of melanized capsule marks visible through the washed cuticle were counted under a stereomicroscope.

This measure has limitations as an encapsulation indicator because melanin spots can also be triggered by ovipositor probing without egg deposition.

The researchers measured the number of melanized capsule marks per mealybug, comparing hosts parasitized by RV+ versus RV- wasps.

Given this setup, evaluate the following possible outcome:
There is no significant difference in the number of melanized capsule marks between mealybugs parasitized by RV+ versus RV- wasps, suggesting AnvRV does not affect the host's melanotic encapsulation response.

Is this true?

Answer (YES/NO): NO